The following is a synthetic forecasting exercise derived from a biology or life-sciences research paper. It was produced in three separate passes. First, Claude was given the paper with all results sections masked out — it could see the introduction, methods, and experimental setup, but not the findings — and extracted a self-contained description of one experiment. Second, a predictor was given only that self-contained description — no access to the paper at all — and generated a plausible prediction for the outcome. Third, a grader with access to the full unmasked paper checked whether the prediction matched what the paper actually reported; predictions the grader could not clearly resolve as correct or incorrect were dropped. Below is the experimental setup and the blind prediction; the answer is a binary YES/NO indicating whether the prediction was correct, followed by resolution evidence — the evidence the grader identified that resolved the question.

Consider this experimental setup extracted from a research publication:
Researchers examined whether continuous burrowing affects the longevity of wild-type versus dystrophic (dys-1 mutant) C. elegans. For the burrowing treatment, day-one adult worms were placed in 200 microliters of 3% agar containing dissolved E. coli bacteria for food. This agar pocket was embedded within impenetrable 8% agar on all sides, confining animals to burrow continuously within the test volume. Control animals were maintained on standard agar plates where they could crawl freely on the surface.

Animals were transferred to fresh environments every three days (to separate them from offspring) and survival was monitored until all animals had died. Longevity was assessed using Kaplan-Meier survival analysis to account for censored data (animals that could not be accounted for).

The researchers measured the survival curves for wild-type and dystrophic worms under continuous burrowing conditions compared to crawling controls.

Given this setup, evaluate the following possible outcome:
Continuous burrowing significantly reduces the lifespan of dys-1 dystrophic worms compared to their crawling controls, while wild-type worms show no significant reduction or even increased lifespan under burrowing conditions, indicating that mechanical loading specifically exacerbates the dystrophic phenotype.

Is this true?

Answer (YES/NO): YES